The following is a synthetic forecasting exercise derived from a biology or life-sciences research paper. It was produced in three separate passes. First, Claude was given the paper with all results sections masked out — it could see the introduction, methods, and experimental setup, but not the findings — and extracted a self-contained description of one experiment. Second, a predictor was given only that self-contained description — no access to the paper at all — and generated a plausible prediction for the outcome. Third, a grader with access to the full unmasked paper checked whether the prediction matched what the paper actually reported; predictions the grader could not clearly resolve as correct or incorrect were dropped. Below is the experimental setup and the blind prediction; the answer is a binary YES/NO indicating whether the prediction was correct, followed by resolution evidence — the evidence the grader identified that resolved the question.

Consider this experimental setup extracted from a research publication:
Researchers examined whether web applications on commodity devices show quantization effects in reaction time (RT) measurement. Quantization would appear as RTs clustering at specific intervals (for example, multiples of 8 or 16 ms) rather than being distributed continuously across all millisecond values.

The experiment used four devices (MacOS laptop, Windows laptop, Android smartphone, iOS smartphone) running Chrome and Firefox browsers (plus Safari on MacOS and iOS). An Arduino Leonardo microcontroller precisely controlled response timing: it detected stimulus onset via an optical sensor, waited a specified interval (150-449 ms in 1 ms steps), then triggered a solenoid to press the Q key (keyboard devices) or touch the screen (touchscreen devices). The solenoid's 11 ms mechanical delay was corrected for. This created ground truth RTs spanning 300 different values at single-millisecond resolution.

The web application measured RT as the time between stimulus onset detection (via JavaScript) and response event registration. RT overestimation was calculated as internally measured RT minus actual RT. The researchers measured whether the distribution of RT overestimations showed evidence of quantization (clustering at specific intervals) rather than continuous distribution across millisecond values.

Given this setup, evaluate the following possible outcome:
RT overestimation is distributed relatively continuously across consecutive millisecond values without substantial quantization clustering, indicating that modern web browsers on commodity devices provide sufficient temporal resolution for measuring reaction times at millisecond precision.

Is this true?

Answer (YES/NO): NO